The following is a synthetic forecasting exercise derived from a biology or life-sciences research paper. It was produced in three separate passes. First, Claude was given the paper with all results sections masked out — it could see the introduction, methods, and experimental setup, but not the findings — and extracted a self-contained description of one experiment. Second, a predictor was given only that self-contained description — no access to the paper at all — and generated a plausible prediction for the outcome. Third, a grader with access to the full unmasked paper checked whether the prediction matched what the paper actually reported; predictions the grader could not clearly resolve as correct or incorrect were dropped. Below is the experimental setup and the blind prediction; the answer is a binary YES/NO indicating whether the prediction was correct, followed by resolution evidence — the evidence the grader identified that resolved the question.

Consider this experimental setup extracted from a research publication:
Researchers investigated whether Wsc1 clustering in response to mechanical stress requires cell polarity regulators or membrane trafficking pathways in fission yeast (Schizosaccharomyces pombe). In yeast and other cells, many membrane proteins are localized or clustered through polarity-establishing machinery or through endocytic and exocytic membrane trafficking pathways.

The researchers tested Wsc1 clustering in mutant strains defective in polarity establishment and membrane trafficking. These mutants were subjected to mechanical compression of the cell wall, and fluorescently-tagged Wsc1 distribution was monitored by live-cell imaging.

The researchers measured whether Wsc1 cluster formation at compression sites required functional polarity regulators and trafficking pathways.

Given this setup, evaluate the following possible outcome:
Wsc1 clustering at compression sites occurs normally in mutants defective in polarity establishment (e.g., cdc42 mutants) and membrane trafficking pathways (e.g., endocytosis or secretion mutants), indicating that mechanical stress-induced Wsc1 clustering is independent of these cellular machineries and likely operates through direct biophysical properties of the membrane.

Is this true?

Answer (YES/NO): NO